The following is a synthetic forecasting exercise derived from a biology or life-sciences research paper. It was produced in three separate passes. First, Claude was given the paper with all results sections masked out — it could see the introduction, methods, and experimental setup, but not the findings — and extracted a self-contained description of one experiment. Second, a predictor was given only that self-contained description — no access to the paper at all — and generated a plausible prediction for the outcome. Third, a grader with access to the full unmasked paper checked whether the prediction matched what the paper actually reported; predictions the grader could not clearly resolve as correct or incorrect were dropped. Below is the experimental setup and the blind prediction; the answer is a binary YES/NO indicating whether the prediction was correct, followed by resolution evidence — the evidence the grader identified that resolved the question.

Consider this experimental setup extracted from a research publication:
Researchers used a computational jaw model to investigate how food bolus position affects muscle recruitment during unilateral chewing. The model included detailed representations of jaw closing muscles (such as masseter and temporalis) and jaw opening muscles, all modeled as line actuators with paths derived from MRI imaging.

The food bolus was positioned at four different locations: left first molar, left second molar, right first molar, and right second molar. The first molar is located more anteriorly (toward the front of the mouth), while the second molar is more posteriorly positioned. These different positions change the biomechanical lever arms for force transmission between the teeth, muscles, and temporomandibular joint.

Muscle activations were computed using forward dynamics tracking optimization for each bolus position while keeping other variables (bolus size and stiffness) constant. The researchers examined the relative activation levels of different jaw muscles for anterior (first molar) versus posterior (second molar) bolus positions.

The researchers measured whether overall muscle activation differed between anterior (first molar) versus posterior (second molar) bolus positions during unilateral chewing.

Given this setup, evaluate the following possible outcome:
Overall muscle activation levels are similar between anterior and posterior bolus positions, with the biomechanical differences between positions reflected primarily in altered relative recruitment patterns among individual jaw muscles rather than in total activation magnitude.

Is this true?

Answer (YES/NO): NO